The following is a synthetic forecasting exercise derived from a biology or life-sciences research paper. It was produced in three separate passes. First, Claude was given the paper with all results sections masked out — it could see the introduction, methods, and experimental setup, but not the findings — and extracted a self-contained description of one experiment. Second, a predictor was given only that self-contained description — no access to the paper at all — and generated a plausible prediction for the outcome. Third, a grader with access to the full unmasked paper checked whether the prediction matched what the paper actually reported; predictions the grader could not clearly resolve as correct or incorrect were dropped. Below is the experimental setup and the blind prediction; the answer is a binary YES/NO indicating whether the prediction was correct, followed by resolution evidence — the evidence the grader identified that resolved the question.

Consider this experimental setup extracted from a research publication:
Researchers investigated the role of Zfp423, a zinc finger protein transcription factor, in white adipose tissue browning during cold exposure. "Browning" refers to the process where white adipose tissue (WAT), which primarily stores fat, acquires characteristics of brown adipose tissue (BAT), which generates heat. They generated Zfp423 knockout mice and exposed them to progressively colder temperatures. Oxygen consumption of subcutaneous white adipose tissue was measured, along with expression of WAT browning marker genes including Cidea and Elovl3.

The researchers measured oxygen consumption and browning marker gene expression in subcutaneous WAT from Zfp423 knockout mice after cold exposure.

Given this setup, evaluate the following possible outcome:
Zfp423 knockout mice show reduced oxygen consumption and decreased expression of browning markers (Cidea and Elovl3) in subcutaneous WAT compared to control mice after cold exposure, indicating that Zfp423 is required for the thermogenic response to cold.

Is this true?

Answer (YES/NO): YES